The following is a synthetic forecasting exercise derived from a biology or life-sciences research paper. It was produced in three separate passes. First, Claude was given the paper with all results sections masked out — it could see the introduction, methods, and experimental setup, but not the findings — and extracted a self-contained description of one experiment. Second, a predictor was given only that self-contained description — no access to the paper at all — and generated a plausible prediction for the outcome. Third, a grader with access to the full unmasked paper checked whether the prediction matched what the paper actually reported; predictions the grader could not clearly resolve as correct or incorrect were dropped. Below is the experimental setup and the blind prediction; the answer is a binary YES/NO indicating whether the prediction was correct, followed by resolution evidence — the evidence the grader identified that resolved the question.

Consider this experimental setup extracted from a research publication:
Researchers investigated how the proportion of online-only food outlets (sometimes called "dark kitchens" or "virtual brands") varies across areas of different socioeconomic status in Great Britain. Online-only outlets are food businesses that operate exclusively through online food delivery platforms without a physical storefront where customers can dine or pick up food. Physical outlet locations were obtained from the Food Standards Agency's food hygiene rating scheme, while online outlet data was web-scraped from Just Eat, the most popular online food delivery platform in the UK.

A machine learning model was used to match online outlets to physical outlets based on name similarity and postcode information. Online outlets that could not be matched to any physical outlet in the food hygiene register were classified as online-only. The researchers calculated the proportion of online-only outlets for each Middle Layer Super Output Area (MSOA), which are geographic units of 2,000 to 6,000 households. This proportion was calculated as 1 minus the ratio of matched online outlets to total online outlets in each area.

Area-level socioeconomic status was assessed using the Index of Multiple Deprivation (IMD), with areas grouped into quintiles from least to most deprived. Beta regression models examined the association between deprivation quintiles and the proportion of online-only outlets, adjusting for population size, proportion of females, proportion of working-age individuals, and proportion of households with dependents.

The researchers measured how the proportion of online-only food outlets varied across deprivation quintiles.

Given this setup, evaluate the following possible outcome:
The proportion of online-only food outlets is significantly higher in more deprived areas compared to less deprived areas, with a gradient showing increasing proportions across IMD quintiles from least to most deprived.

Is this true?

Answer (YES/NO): YES